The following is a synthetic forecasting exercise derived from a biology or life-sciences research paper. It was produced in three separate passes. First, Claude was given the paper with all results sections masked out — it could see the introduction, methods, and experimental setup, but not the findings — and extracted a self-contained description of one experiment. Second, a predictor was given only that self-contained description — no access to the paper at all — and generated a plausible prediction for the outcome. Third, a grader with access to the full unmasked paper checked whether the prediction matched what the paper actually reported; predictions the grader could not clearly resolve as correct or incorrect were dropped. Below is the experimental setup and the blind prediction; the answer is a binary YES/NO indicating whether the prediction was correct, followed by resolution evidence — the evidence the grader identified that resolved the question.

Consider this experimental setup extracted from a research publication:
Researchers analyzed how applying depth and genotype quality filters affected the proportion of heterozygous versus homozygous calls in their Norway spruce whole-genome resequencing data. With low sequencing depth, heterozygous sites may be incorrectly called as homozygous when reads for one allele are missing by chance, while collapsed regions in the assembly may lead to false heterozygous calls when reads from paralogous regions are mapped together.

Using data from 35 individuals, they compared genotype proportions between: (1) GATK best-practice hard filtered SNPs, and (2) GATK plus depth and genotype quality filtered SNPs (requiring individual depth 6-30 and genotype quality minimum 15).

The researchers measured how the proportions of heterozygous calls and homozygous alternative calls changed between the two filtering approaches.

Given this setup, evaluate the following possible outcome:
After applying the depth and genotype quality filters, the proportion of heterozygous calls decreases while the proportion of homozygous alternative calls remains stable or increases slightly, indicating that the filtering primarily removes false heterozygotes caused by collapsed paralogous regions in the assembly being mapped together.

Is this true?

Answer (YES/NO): NO